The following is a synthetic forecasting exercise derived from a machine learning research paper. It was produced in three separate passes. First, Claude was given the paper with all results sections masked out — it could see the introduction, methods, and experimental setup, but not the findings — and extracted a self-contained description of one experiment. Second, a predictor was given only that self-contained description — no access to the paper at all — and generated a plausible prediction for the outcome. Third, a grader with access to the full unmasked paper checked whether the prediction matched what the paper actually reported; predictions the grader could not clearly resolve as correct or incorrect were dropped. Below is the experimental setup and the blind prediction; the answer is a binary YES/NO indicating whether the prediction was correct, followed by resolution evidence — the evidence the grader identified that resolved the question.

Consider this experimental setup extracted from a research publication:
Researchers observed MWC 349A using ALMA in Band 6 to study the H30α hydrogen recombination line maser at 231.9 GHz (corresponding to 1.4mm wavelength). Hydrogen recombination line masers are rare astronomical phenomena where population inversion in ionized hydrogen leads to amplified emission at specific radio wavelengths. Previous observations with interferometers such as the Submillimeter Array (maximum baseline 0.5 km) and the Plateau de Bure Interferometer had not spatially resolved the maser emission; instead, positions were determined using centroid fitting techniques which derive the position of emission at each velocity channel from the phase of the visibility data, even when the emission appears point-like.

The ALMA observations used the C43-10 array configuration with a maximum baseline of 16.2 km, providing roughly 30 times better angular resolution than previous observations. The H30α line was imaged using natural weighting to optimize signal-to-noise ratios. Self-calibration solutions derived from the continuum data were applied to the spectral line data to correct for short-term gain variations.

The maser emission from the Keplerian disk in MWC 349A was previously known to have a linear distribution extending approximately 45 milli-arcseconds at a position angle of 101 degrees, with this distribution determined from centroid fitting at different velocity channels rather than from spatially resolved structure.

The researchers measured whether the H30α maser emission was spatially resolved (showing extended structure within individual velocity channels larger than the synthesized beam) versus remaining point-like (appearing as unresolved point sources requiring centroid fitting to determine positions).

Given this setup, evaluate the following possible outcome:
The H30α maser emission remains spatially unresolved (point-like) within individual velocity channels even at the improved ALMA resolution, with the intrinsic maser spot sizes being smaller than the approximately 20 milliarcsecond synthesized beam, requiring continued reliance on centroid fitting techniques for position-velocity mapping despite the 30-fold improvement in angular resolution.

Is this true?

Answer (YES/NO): NO